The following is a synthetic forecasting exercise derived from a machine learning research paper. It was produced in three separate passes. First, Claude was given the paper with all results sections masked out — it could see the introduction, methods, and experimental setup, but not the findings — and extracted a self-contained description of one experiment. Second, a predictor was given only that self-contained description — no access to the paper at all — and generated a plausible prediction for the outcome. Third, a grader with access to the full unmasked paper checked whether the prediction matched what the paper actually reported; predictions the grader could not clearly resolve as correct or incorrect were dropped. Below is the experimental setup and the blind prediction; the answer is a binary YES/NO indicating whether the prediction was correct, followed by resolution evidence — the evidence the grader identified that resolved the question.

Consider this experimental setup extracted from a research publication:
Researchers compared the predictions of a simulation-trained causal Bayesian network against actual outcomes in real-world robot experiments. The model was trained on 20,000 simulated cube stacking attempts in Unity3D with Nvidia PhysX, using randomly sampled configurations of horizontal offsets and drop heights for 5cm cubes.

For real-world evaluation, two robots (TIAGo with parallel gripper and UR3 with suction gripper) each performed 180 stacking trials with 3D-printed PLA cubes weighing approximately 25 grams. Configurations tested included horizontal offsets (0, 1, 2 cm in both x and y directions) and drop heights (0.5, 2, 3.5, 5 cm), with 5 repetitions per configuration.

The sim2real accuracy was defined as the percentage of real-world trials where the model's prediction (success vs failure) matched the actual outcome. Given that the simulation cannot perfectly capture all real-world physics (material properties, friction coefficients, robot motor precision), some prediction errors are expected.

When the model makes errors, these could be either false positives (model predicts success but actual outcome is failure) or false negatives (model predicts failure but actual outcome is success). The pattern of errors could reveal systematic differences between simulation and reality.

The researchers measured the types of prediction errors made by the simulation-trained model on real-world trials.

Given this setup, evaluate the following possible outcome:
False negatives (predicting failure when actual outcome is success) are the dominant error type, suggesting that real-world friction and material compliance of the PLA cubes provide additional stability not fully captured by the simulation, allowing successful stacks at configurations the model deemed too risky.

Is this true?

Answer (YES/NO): NO